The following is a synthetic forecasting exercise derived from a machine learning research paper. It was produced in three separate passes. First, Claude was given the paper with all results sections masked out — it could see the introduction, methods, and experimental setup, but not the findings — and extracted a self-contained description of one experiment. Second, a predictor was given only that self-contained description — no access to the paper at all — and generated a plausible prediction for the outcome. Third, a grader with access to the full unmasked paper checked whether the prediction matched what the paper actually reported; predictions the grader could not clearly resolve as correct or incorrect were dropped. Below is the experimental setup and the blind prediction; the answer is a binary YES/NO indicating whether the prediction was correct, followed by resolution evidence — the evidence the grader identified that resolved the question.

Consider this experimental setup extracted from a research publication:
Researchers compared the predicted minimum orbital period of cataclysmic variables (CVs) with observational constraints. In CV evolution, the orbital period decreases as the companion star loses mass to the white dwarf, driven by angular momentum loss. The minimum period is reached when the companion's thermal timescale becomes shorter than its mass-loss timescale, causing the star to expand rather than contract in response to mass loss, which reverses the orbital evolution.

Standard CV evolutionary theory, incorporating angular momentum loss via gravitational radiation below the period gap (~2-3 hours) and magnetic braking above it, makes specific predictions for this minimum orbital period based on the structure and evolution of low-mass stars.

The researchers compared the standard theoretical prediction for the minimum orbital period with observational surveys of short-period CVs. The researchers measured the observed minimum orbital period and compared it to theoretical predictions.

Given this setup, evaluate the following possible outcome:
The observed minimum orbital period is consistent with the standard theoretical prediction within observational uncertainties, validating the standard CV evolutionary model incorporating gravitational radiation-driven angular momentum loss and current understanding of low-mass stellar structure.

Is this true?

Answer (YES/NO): NO